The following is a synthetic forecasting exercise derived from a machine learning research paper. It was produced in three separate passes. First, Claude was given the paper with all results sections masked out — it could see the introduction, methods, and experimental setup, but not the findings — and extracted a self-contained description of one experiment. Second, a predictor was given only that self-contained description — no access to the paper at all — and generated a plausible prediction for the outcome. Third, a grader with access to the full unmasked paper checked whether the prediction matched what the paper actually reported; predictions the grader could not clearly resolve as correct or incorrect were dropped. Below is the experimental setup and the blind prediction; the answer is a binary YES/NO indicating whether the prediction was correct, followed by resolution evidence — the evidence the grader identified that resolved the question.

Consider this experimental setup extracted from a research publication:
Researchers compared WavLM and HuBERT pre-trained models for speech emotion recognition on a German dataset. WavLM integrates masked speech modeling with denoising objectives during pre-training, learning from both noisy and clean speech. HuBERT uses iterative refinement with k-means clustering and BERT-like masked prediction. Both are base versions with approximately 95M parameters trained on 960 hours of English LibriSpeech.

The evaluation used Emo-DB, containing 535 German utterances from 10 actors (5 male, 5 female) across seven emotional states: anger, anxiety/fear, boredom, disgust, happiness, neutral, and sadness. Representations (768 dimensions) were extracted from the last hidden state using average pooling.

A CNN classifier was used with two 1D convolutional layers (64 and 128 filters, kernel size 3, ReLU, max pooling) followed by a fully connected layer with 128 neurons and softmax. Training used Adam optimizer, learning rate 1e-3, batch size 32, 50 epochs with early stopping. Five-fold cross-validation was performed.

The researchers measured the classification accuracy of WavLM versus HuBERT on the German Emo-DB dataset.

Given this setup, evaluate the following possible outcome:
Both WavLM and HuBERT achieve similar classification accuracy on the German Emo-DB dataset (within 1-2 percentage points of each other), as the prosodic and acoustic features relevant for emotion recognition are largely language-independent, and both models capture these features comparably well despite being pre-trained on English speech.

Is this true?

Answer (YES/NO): YES